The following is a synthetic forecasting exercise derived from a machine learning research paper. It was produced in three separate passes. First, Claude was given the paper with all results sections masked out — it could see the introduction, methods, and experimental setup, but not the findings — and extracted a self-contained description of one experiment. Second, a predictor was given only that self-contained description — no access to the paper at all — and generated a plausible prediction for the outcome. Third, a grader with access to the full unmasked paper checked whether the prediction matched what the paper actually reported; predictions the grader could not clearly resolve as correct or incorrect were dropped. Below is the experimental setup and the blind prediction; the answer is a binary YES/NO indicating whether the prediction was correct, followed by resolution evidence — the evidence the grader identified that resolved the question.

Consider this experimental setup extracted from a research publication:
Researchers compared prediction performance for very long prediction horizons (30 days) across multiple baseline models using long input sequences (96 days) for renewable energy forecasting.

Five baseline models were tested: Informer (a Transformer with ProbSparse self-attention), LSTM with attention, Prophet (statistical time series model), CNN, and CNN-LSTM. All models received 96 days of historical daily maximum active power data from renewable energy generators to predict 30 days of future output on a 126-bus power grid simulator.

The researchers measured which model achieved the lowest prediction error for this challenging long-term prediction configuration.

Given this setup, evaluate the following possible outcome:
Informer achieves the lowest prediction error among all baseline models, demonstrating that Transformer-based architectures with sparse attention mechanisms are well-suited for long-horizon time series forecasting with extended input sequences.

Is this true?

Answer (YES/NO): YES